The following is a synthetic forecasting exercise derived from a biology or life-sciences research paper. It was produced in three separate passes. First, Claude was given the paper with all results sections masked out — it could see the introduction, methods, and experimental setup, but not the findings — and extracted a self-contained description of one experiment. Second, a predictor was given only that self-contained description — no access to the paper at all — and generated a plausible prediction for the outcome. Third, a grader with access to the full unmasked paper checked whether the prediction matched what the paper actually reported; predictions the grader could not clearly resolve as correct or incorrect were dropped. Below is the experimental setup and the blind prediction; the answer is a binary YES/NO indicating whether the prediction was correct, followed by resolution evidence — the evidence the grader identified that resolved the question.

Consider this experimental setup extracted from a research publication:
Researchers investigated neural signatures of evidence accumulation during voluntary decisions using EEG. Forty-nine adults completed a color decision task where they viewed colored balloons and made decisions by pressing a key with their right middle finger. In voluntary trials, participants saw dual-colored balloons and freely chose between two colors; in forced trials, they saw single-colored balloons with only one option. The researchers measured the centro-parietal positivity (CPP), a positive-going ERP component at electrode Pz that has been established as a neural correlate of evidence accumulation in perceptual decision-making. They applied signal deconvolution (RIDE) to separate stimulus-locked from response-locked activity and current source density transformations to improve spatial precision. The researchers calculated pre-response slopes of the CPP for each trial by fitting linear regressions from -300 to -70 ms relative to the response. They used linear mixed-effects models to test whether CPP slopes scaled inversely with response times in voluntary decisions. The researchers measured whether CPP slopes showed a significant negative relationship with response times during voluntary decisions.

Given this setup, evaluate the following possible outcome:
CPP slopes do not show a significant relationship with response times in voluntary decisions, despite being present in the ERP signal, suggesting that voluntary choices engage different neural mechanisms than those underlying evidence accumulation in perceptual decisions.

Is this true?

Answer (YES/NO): NO